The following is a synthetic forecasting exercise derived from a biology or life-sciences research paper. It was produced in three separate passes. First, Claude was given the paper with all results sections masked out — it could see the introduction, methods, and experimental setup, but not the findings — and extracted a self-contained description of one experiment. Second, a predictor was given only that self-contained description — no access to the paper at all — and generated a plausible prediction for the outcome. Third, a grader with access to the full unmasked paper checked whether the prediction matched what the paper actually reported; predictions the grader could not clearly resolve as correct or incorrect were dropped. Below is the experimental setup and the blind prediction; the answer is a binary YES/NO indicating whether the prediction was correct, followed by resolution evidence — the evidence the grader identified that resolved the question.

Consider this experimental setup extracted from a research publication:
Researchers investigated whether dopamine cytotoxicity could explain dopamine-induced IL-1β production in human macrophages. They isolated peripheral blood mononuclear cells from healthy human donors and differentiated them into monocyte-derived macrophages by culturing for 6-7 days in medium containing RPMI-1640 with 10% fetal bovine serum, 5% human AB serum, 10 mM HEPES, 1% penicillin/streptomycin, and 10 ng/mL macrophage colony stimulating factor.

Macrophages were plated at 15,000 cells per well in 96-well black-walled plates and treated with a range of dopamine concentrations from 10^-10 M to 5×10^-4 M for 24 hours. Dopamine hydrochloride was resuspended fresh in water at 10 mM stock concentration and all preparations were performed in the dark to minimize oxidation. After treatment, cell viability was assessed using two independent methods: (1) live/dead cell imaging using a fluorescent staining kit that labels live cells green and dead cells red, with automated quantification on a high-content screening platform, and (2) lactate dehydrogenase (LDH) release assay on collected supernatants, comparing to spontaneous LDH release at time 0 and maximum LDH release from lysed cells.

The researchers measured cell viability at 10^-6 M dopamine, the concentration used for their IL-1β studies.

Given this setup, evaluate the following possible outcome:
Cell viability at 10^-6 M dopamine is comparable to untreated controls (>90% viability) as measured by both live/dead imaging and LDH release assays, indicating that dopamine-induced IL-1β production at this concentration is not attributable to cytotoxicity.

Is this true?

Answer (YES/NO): YES